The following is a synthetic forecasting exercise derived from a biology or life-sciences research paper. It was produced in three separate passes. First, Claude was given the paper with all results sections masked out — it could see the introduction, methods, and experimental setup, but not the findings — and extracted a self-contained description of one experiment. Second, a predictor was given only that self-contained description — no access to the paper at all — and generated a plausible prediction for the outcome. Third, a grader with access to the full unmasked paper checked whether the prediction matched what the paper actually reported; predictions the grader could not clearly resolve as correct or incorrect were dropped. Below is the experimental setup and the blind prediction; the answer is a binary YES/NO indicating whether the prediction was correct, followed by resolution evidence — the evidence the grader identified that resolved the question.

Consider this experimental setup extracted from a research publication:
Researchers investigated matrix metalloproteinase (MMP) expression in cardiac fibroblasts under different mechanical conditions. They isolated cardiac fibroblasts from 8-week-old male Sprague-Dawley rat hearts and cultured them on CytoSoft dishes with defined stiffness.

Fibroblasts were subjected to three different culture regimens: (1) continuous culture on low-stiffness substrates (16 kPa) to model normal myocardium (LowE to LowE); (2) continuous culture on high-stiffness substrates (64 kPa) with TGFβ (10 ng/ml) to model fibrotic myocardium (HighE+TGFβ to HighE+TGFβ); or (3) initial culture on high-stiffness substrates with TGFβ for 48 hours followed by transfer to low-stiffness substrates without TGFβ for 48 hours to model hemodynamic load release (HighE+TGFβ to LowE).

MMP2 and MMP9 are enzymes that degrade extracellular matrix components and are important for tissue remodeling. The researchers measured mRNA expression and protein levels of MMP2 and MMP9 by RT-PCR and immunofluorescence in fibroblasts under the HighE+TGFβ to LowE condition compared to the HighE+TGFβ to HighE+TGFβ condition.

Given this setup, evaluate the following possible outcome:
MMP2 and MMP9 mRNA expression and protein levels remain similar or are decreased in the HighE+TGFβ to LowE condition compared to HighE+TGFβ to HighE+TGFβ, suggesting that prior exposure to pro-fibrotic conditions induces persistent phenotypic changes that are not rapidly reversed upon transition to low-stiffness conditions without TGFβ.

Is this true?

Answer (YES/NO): NO